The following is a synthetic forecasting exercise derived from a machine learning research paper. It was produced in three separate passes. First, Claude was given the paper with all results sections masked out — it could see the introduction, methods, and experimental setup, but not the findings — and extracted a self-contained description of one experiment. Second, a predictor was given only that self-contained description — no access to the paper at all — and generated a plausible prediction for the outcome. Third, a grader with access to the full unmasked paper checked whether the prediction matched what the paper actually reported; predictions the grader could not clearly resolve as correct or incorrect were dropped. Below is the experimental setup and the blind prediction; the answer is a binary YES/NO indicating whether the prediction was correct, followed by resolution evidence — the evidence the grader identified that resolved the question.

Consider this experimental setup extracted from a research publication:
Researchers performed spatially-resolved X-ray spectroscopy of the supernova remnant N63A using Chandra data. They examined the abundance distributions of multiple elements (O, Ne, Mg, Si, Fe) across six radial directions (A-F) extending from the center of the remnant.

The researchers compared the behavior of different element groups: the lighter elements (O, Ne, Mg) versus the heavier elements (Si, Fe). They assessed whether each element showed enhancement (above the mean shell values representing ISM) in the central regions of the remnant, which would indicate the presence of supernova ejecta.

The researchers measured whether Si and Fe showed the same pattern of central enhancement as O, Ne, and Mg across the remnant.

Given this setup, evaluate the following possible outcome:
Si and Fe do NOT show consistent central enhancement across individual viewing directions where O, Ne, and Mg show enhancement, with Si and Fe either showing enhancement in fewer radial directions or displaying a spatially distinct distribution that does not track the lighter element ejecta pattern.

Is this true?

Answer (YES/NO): YES